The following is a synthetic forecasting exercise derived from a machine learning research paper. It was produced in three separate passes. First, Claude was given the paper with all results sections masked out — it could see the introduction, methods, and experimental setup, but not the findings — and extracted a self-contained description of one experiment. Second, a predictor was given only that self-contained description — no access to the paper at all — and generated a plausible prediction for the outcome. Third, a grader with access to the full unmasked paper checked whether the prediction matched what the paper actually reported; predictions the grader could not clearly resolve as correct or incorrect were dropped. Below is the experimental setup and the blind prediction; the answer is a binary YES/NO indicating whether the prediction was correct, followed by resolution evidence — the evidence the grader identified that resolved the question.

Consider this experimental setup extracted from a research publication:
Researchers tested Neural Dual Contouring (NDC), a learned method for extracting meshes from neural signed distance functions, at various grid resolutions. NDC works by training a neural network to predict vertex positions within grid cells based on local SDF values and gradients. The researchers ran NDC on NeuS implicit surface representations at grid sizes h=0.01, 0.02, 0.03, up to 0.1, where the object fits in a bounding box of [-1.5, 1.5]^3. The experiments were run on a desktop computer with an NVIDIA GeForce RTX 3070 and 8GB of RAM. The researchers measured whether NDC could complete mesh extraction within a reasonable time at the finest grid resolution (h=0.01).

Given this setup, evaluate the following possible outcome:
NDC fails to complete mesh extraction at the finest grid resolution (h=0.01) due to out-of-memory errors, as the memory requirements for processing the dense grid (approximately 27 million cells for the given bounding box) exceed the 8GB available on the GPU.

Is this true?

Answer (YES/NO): NO